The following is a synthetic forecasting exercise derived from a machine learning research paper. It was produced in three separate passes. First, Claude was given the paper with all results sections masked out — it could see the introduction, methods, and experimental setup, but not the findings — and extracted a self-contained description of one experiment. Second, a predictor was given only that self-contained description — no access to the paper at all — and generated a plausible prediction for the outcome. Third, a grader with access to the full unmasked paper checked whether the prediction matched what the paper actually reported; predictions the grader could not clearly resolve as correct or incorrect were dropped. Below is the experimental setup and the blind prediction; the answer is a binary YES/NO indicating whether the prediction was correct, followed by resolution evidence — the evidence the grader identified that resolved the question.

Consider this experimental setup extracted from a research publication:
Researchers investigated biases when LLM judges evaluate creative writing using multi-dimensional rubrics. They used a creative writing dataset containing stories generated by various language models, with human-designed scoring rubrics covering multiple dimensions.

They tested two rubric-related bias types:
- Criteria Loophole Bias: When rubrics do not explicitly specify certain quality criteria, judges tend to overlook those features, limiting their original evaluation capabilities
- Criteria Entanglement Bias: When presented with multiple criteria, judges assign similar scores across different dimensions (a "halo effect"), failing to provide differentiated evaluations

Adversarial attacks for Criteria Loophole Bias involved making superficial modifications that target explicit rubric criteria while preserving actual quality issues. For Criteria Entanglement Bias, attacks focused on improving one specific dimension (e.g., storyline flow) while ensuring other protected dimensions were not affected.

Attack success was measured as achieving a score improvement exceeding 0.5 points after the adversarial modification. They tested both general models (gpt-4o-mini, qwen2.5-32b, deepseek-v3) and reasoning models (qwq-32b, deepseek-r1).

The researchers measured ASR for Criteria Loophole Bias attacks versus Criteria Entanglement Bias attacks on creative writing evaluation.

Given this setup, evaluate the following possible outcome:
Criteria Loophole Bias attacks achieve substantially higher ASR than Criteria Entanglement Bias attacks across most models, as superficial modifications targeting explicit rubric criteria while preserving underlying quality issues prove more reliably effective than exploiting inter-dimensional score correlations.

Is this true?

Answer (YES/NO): NO